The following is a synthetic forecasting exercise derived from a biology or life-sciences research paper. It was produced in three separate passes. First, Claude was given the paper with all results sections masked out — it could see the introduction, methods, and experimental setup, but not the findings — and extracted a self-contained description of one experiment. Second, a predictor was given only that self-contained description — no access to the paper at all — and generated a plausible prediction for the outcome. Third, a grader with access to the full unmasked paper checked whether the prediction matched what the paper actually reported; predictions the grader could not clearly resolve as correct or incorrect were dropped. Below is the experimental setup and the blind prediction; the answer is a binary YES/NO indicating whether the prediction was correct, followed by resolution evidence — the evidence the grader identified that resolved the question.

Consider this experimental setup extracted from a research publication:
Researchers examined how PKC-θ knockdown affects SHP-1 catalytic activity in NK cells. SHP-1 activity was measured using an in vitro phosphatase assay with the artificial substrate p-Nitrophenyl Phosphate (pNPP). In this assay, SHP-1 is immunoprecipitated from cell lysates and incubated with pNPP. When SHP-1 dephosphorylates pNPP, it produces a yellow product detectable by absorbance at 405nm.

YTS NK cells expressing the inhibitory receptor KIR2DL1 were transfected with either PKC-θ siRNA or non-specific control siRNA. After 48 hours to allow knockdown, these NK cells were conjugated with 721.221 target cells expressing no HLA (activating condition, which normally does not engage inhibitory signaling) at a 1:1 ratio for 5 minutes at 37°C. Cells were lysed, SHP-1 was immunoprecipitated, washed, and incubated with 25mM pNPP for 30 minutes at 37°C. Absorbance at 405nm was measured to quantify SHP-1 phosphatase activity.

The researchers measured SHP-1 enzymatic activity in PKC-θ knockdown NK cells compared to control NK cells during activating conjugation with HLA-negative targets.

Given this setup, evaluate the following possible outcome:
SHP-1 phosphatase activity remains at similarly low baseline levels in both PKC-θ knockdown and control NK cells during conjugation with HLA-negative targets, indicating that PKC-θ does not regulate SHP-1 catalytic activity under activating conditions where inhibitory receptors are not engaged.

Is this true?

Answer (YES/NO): NO